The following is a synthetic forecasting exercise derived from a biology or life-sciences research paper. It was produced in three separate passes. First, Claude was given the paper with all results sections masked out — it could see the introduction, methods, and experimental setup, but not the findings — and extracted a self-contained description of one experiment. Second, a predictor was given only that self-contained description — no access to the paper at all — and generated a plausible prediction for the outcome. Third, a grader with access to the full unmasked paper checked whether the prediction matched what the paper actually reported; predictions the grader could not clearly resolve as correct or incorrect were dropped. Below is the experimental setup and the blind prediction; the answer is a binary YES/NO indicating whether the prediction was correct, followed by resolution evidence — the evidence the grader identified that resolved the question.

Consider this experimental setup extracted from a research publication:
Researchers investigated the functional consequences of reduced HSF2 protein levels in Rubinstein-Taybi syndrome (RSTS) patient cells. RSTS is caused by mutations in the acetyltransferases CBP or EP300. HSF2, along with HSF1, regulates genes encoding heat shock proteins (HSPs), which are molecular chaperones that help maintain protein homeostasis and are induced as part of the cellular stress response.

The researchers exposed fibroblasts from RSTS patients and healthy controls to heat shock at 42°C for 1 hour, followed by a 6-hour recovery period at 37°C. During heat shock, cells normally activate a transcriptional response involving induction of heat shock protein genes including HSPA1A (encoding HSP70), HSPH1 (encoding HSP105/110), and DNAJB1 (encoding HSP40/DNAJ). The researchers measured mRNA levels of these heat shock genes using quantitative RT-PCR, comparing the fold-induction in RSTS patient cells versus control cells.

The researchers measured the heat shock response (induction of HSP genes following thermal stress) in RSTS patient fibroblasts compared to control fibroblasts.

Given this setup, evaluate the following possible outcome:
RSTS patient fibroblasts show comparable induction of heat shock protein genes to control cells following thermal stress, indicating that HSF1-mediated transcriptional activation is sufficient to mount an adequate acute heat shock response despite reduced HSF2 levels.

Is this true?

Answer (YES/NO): NO